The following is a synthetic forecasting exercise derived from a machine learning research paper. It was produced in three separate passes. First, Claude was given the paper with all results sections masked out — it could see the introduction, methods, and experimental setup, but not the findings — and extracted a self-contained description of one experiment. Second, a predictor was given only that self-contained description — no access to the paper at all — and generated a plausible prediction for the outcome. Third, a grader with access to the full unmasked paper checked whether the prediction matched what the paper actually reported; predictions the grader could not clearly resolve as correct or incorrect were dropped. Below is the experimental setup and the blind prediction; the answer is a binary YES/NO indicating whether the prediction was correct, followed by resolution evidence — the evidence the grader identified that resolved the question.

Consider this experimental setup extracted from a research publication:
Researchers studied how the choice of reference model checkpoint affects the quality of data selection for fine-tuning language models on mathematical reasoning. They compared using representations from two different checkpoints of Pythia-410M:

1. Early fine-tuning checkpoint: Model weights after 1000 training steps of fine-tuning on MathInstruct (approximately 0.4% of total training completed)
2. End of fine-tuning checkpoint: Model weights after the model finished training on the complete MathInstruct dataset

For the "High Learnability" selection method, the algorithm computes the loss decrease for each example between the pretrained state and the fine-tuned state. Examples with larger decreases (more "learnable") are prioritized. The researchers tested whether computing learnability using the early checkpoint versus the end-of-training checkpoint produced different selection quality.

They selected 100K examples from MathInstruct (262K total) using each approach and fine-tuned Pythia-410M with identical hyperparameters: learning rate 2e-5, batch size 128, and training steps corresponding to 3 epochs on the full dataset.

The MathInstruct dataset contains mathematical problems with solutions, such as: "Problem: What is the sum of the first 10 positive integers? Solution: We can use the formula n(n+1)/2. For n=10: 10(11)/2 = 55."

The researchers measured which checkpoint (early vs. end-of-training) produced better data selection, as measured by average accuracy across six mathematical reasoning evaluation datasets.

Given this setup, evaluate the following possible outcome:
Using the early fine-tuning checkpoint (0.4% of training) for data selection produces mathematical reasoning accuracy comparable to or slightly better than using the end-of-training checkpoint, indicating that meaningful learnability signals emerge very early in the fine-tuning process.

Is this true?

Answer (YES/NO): NO